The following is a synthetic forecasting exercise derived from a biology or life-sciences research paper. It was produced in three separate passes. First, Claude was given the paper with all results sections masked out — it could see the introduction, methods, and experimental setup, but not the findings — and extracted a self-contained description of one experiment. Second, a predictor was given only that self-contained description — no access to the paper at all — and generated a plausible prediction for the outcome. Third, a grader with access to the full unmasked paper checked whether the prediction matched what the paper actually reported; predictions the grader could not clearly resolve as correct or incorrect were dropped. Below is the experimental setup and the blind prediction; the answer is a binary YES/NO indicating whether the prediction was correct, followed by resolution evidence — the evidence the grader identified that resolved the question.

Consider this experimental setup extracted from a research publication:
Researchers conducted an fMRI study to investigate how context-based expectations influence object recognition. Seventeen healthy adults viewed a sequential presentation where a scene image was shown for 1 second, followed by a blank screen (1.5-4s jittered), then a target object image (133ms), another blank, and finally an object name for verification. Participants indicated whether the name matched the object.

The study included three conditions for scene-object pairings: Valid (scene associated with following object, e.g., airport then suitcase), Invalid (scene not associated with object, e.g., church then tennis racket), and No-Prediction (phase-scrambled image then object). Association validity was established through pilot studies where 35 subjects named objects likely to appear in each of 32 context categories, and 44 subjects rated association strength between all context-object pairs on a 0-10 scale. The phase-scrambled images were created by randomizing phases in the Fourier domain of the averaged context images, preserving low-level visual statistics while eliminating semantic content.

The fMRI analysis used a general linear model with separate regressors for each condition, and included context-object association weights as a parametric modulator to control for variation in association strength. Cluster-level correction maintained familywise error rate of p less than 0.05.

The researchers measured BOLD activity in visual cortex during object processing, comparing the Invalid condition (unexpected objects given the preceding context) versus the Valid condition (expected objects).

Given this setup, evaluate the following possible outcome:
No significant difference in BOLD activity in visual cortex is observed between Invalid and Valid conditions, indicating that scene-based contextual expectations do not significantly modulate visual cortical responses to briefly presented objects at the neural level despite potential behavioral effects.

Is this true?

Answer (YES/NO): NO